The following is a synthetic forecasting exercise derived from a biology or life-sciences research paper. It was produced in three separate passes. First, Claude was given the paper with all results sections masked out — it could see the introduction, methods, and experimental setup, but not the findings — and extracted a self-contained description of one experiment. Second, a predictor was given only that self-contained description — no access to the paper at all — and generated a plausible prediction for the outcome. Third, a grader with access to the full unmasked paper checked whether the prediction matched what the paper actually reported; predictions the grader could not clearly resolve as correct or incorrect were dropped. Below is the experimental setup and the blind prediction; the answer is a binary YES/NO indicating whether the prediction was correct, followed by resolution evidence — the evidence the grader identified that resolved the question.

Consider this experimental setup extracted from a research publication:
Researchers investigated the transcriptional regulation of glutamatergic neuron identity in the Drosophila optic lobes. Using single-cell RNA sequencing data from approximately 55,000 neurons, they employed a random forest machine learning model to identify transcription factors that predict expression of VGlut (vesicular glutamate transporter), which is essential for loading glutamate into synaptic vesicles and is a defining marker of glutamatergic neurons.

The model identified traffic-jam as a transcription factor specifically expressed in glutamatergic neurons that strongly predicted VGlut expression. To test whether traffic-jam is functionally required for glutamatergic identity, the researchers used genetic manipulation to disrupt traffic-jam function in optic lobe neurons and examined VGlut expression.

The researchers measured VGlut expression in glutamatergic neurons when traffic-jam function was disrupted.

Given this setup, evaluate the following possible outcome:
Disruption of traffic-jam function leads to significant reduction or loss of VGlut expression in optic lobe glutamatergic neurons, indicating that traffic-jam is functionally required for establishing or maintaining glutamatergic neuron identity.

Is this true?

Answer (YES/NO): YES